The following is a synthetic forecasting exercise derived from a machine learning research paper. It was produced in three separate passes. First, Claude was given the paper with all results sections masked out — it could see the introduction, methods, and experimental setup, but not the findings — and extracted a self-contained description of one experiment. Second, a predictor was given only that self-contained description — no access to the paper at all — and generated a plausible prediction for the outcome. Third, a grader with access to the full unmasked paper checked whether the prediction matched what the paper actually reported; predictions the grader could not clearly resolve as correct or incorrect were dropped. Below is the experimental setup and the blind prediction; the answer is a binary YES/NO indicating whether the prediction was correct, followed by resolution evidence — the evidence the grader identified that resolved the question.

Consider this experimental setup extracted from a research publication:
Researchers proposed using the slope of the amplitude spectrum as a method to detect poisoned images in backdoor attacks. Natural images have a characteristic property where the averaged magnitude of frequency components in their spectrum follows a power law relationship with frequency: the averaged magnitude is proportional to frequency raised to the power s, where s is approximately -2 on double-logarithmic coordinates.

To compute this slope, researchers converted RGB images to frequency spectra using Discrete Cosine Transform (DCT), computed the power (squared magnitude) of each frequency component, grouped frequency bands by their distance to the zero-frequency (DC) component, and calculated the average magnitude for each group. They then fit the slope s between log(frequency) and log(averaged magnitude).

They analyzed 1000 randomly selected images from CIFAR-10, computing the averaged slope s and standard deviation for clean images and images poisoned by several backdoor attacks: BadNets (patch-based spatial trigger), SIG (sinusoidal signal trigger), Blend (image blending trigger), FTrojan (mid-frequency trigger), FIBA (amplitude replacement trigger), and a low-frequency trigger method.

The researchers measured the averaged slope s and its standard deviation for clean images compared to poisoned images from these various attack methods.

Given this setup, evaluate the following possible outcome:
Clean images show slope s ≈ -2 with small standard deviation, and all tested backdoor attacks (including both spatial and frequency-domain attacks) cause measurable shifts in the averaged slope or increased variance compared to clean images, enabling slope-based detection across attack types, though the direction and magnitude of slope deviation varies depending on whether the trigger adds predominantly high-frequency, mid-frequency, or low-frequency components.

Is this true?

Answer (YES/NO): NO